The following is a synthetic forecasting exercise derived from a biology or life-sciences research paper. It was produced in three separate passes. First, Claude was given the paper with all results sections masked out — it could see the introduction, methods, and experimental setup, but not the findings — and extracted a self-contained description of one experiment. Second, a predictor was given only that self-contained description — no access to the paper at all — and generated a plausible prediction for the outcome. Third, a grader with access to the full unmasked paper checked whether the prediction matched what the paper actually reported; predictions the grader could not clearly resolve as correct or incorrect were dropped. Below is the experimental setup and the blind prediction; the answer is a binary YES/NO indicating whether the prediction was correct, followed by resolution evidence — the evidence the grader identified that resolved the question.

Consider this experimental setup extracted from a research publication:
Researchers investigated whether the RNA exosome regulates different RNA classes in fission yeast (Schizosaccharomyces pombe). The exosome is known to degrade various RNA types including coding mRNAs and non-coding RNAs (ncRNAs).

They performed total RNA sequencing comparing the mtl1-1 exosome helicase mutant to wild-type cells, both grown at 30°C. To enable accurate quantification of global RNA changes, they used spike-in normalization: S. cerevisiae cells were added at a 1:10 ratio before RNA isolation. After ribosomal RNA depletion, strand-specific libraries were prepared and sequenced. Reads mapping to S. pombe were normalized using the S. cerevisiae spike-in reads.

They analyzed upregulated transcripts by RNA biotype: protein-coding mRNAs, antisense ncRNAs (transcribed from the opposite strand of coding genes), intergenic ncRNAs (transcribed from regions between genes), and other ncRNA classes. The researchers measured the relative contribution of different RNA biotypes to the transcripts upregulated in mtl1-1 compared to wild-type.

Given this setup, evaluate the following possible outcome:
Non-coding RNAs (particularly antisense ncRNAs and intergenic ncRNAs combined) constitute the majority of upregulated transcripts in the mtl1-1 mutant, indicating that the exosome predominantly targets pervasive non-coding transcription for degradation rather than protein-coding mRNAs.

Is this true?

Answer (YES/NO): NO